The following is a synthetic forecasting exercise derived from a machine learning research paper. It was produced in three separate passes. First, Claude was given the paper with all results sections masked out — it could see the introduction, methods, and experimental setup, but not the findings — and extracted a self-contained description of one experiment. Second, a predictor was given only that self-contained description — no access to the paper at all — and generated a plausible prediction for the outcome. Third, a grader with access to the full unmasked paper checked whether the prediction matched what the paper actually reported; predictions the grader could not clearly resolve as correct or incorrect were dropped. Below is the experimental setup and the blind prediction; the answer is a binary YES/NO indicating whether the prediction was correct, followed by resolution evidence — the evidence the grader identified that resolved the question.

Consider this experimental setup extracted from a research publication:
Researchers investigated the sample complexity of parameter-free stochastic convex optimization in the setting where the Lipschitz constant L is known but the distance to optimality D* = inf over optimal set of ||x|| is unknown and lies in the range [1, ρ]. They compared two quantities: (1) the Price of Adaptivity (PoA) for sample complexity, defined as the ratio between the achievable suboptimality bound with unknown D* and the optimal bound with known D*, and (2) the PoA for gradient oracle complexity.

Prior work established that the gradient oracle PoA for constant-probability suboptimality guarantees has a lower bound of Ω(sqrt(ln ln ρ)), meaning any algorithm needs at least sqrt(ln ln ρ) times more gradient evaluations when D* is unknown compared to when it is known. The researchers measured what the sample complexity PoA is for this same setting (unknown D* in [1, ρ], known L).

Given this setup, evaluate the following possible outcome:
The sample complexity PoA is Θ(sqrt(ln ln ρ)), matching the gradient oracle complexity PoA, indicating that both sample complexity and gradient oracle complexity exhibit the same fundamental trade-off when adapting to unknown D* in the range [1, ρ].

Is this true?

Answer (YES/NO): NO